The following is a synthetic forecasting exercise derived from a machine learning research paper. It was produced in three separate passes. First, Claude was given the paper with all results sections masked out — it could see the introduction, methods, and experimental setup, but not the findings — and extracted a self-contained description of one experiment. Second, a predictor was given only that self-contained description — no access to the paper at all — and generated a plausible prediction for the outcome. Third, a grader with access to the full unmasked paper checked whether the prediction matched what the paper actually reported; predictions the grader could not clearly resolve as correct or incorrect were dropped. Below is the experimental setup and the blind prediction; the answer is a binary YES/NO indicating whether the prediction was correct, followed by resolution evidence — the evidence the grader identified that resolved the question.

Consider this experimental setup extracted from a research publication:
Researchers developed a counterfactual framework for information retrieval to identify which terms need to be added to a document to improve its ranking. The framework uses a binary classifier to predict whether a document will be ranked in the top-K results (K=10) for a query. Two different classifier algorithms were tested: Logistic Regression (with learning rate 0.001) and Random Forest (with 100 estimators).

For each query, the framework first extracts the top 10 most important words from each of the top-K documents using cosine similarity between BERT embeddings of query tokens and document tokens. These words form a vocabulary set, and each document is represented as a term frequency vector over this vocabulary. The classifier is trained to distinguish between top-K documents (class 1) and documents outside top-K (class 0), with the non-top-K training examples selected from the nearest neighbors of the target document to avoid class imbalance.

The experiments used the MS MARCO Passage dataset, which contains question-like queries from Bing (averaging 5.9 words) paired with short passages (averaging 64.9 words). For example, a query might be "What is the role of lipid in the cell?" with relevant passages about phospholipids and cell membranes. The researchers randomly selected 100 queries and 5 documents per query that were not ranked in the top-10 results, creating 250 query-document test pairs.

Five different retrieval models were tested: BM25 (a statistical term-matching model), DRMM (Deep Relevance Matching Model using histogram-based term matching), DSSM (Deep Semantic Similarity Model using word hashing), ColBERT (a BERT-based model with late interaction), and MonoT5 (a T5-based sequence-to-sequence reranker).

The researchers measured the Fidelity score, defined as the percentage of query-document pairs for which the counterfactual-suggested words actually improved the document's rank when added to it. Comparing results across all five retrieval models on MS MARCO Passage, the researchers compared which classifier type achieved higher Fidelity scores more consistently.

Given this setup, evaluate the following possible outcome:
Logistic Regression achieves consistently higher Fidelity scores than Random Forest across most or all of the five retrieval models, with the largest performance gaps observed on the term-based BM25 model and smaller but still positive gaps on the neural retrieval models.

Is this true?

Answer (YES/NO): NO